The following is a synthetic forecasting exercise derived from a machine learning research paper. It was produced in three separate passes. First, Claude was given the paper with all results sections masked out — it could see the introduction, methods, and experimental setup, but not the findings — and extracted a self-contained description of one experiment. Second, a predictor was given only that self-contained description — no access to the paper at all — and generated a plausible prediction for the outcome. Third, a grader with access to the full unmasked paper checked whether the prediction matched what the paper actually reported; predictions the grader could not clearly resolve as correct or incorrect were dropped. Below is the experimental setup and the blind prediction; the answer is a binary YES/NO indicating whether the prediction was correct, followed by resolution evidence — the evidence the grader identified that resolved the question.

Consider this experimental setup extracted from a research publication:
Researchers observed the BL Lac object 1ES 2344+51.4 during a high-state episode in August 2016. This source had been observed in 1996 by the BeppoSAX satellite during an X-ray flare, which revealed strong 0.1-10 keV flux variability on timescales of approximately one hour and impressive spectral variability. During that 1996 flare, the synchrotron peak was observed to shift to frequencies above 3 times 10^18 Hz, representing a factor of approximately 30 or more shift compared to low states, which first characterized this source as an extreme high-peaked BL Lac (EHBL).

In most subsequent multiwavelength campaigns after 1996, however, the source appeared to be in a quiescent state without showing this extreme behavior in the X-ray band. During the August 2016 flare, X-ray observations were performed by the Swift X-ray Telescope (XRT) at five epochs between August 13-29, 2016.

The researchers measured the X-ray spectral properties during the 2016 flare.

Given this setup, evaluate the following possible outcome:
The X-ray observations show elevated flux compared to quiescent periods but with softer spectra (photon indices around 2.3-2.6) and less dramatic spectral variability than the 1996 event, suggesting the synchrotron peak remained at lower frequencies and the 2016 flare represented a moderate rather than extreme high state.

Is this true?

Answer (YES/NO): NO